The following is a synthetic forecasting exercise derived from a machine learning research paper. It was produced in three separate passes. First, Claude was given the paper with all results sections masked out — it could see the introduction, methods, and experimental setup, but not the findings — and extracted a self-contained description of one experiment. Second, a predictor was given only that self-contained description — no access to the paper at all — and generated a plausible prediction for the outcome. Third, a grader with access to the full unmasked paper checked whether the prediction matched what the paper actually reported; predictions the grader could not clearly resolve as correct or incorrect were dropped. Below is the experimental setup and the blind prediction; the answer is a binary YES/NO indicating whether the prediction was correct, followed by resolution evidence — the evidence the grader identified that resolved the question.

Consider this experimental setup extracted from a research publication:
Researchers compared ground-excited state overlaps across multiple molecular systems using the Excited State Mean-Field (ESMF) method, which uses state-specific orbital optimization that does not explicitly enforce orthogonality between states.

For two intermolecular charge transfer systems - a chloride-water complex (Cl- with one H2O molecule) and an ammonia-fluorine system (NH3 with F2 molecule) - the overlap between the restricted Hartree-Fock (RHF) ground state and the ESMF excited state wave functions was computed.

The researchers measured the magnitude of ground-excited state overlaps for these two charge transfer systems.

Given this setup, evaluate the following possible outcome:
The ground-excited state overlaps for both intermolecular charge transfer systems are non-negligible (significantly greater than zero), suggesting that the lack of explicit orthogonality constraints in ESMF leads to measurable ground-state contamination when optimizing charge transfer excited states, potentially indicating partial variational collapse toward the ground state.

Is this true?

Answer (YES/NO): NO